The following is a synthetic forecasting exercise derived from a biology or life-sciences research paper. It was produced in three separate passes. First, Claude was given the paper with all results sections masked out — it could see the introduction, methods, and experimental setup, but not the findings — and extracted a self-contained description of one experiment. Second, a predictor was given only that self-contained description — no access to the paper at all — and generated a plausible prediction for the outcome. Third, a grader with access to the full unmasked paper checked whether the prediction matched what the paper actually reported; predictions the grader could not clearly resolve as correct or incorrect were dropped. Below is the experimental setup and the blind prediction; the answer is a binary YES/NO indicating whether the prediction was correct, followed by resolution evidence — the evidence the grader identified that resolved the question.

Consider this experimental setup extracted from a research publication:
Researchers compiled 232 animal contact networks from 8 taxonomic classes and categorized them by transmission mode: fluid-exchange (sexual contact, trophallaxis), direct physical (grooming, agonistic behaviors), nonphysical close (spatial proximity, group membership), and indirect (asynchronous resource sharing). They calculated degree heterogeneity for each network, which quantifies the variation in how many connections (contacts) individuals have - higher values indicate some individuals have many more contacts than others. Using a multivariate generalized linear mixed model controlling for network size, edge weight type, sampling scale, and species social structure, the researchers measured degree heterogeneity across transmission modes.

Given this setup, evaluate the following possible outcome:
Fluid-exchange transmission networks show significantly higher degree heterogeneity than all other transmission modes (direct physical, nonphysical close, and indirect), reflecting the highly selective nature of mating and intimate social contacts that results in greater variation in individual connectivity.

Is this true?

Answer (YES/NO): NO